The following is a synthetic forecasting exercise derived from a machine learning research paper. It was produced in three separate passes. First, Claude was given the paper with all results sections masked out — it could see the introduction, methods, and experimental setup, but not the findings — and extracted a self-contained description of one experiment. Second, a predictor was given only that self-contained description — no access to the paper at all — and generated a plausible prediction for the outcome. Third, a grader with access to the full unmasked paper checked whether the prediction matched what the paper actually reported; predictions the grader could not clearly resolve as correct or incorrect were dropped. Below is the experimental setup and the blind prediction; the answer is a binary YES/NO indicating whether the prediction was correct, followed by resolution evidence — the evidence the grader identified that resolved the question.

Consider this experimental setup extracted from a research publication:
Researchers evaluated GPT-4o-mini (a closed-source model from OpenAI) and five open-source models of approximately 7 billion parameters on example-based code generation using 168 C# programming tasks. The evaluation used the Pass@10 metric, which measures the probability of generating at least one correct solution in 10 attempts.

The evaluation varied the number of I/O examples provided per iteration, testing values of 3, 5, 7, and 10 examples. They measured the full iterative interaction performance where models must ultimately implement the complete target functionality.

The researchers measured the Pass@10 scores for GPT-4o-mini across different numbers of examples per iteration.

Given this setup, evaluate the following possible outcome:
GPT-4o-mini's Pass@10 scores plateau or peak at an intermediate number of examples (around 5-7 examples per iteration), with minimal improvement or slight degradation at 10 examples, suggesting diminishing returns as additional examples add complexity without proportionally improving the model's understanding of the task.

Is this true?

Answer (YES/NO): YES